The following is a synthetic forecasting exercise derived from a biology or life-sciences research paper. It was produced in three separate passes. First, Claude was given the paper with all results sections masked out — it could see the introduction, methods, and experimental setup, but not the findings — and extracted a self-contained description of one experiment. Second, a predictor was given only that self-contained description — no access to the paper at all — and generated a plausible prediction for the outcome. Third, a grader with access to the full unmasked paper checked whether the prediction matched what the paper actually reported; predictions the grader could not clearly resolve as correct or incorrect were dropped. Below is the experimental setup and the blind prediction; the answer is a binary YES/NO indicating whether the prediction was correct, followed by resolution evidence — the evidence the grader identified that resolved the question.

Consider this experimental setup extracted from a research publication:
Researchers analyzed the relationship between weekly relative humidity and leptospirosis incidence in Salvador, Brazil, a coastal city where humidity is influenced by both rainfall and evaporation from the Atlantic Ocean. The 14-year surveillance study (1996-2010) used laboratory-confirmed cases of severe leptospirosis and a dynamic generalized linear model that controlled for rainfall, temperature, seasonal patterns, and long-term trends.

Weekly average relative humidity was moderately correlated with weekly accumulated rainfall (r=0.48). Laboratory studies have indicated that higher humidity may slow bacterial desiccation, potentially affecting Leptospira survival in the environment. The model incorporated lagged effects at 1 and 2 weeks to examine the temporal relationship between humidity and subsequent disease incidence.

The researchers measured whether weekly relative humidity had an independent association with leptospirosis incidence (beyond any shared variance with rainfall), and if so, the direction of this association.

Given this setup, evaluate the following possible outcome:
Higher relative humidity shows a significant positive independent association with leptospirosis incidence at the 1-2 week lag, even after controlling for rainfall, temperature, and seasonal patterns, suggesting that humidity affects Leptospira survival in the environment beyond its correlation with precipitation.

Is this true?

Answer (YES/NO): YES